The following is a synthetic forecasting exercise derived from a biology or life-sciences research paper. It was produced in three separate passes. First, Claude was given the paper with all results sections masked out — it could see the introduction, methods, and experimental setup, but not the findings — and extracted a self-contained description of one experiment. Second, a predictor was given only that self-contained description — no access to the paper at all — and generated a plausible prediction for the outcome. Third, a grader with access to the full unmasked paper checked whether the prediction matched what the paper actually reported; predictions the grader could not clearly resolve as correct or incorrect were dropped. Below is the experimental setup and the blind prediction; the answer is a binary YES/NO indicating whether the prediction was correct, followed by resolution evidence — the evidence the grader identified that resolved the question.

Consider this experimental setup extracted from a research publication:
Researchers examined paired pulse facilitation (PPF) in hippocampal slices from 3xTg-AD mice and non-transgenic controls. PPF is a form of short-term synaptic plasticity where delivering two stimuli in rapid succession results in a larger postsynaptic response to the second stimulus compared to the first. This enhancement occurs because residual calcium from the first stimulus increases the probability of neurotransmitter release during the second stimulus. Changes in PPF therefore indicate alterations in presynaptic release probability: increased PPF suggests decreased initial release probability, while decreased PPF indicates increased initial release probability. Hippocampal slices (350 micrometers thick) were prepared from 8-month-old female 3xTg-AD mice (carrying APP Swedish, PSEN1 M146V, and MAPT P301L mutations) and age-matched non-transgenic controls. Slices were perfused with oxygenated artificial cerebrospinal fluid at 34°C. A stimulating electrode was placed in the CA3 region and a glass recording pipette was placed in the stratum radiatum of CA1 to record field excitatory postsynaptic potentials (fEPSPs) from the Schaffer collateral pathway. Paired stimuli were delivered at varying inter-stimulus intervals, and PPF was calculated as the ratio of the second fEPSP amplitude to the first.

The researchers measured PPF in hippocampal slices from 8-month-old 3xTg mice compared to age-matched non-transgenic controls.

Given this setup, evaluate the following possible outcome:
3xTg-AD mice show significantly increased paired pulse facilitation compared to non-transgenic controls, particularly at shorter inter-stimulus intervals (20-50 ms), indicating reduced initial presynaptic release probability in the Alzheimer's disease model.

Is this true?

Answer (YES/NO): NO